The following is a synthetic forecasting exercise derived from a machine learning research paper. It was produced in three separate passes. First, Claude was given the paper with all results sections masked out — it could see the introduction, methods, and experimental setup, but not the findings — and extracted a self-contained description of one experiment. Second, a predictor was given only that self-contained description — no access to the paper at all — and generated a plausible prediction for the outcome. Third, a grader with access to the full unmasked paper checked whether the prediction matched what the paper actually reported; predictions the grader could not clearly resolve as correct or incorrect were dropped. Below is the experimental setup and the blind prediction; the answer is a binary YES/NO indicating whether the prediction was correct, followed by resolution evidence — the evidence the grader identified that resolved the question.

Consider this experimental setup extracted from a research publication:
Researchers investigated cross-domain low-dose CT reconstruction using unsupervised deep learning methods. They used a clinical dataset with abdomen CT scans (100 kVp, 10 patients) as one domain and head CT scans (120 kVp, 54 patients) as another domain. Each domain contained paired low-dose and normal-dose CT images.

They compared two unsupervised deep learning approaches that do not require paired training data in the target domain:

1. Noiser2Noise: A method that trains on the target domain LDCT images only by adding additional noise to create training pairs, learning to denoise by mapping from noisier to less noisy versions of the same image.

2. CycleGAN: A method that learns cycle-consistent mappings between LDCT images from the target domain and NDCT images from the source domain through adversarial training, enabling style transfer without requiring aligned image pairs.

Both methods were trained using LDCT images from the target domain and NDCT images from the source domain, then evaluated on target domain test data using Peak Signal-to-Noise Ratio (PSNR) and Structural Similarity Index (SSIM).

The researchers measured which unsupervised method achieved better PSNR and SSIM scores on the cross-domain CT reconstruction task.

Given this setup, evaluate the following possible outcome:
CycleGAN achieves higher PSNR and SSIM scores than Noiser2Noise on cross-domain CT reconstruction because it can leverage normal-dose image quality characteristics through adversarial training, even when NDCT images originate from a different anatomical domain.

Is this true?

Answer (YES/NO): NO